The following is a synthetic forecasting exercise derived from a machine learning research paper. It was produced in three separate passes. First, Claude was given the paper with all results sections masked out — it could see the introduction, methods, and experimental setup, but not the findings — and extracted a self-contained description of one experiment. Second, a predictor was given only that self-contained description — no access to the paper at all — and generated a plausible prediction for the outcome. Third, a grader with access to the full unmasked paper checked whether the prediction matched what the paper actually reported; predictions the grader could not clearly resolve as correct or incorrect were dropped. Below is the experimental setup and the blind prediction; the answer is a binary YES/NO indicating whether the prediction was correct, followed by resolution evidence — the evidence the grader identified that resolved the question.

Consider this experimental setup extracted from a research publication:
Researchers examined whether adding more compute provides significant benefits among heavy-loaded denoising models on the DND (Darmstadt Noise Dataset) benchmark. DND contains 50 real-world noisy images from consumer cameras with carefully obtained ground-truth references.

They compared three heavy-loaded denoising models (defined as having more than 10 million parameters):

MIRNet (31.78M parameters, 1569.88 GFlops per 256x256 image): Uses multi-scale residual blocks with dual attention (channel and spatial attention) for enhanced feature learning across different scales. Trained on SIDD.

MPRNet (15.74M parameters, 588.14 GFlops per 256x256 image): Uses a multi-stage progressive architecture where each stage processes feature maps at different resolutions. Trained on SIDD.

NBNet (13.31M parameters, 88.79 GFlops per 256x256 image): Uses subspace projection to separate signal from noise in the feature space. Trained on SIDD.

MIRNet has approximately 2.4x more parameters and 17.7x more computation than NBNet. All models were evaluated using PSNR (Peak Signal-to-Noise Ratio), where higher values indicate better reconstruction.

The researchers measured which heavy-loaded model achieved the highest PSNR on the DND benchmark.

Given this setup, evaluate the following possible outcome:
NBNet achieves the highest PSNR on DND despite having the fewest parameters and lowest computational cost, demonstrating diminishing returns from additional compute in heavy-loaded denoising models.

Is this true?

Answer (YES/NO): YES